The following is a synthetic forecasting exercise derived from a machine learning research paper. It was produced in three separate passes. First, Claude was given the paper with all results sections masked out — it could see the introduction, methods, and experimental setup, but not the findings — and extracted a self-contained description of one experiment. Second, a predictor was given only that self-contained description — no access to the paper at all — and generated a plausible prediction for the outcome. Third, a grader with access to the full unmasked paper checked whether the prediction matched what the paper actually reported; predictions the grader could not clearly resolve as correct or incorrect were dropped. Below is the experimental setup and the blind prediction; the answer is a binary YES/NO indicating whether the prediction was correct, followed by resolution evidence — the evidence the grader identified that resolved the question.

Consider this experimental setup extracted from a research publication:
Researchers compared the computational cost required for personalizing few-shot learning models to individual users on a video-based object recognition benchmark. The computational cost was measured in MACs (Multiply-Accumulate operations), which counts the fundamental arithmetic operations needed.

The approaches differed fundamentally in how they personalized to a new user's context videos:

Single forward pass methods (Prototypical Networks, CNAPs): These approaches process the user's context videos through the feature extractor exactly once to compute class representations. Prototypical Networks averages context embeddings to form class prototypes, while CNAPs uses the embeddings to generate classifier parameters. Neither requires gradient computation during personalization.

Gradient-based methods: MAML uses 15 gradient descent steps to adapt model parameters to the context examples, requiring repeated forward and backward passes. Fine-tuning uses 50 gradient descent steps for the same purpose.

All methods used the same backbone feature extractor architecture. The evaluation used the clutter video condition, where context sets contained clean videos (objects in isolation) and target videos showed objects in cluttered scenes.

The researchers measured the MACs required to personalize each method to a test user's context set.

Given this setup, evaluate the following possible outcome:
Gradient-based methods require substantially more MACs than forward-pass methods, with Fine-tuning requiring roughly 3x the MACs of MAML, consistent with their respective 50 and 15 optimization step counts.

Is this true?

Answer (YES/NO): YES